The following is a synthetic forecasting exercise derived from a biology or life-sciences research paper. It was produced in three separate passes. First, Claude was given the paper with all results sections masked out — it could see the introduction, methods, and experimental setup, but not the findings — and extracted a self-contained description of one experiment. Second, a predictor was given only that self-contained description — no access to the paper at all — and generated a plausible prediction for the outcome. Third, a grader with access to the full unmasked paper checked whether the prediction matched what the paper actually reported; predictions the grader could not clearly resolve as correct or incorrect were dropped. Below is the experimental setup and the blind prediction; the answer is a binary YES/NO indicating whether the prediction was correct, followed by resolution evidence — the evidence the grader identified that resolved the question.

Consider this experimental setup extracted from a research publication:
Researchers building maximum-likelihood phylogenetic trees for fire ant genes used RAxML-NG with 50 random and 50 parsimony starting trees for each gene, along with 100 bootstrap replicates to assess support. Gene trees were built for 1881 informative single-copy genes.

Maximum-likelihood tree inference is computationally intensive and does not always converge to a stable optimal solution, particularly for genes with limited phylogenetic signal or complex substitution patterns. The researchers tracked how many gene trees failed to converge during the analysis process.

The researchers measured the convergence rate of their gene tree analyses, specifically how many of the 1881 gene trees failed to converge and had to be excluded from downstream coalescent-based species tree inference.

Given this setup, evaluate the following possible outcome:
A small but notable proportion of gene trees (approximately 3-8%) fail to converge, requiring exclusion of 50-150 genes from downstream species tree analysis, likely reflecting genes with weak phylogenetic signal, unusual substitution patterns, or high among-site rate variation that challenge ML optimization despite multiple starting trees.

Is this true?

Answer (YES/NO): NO